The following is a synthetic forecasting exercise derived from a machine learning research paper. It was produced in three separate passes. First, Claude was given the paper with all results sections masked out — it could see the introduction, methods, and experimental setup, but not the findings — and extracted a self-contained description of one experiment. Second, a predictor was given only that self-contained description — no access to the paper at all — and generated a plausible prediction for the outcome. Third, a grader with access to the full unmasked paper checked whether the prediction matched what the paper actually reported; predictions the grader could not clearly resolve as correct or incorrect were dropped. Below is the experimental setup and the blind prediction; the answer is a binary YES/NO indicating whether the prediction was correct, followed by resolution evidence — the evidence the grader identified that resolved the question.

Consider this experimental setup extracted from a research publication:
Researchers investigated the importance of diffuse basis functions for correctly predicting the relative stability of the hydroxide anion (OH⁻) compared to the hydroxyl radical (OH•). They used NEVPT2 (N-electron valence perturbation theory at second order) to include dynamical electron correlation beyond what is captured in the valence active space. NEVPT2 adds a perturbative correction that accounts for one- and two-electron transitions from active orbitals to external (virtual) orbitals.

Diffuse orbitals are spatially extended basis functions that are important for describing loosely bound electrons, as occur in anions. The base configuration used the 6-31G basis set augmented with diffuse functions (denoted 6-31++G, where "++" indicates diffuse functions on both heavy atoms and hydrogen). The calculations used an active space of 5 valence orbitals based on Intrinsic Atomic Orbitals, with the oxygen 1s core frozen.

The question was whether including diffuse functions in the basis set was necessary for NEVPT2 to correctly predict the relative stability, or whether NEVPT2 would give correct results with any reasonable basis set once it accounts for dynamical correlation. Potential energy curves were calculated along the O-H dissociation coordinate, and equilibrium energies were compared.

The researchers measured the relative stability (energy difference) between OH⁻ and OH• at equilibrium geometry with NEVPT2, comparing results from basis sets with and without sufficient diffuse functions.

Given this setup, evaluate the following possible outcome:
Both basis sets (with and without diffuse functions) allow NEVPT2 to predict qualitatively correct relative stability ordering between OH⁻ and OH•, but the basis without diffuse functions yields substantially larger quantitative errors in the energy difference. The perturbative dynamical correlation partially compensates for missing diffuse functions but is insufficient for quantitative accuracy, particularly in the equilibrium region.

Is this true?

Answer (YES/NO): NO